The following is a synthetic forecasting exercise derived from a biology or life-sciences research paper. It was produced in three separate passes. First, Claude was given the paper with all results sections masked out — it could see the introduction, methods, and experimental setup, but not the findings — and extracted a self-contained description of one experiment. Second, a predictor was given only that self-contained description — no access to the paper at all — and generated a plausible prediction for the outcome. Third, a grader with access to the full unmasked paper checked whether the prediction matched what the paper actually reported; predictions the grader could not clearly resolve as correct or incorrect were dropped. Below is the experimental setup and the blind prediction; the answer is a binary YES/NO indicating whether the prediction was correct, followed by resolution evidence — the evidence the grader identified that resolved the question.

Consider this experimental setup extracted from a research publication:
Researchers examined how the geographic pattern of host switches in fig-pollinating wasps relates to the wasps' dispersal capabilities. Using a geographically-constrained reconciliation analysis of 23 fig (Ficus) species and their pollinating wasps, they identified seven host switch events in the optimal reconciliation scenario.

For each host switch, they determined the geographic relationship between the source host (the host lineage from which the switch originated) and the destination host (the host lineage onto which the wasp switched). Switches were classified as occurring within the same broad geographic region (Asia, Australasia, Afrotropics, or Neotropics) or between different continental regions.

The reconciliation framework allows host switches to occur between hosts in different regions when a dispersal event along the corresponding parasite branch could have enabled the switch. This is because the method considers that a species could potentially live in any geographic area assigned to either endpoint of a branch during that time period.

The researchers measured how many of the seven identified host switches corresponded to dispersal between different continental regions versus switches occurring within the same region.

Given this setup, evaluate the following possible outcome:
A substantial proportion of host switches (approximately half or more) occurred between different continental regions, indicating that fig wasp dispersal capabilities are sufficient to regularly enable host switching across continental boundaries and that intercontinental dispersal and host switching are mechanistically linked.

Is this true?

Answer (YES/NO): NO